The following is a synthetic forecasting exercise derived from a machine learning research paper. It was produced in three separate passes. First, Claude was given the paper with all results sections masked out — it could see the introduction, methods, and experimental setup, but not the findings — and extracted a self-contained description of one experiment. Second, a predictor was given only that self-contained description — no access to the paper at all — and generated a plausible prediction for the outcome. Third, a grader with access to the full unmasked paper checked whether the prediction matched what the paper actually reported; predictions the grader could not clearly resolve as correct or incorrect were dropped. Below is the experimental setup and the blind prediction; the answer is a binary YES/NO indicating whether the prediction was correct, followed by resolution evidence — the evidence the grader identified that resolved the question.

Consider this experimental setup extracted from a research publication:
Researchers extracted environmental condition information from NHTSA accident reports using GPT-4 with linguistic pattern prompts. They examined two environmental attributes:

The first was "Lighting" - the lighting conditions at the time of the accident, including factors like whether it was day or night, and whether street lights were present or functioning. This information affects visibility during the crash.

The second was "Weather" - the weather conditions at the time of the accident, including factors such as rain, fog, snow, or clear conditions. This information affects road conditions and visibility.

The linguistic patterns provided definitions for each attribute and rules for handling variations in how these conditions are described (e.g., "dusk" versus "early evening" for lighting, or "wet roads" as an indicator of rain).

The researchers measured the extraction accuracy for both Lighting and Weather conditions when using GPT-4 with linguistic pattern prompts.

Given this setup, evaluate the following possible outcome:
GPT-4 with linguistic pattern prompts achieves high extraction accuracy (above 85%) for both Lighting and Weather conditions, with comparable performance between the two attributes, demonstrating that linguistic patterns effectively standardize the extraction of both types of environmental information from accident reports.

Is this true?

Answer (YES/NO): NO